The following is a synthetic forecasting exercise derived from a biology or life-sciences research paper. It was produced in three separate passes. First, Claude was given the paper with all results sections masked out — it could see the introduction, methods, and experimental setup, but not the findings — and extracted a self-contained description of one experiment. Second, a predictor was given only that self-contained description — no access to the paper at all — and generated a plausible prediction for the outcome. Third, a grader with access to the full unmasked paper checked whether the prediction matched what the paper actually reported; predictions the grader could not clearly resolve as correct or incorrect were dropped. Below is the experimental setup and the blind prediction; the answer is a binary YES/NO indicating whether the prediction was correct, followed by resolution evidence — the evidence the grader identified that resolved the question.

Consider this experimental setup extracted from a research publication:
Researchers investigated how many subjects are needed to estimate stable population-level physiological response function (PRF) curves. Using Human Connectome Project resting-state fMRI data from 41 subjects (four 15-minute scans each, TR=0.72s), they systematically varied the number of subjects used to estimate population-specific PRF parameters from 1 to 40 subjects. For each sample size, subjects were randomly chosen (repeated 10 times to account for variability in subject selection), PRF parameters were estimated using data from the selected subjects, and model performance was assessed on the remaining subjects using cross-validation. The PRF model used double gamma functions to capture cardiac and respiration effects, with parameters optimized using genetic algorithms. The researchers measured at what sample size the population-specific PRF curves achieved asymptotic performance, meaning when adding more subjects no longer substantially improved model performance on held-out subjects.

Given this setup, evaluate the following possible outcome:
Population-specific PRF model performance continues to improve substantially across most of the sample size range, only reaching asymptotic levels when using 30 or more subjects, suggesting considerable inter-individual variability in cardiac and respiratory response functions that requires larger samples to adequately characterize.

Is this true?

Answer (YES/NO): NO